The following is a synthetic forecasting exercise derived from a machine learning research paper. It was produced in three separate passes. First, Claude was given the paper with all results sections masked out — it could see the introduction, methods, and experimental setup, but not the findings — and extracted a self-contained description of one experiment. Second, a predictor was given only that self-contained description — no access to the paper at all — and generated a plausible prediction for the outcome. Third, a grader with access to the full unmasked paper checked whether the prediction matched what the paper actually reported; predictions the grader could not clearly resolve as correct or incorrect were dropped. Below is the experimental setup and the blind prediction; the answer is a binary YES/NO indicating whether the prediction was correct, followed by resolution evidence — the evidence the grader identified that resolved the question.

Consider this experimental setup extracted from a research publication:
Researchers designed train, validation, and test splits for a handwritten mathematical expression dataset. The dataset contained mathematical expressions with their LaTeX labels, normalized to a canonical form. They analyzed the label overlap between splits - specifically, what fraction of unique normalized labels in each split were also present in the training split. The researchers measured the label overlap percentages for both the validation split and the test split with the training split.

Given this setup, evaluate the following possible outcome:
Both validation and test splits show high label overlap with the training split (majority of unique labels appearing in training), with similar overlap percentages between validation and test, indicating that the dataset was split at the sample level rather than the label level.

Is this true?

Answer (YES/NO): NO